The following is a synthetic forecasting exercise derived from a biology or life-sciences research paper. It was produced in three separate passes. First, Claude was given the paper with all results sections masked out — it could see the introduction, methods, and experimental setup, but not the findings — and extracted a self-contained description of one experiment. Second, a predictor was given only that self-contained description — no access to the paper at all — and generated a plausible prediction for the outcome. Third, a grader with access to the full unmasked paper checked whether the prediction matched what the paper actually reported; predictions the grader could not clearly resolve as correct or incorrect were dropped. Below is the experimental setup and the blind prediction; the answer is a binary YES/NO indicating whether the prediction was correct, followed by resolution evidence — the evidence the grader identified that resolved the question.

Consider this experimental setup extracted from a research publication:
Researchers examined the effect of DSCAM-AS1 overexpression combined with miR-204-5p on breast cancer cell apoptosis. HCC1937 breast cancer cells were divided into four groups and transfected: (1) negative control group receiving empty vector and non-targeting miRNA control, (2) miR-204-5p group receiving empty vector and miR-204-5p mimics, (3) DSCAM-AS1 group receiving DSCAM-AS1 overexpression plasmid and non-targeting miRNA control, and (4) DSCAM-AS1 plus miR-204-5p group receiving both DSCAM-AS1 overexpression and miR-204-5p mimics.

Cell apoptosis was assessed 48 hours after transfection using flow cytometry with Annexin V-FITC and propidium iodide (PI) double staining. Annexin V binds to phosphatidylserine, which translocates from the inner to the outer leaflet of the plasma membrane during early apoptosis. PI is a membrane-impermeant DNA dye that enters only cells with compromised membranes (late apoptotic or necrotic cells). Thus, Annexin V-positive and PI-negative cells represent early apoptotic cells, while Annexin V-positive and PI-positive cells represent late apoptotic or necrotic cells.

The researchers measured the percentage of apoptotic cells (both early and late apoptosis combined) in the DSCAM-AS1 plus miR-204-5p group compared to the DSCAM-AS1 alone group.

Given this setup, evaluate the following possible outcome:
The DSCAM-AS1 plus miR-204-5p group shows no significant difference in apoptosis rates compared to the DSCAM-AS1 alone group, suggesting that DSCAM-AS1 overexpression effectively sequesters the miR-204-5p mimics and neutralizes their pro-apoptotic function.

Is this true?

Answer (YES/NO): NO